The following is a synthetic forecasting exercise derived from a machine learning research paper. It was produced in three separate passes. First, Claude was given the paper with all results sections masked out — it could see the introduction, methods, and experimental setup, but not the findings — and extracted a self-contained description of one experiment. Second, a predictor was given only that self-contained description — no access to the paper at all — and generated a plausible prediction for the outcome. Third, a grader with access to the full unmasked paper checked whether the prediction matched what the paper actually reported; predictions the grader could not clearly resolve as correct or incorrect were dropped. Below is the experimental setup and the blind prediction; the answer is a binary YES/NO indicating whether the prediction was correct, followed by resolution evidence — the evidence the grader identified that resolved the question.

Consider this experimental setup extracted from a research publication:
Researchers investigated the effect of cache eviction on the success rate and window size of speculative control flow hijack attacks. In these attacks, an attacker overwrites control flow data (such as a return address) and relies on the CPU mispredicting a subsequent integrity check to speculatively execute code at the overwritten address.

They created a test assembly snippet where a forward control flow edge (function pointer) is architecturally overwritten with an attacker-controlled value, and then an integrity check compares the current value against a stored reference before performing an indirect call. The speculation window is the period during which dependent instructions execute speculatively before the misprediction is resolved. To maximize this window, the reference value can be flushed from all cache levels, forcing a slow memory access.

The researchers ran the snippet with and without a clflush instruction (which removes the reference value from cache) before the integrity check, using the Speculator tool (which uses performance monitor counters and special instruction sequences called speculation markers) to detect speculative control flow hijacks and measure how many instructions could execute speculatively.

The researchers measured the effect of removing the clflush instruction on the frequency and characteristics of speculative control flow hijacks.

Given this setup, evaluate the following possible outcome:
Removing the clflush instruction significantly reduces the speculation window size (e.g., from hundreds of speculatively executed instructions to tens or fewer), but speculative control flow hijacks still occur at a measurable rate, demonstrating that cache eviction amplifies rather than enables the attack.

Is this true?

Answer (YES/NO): NO